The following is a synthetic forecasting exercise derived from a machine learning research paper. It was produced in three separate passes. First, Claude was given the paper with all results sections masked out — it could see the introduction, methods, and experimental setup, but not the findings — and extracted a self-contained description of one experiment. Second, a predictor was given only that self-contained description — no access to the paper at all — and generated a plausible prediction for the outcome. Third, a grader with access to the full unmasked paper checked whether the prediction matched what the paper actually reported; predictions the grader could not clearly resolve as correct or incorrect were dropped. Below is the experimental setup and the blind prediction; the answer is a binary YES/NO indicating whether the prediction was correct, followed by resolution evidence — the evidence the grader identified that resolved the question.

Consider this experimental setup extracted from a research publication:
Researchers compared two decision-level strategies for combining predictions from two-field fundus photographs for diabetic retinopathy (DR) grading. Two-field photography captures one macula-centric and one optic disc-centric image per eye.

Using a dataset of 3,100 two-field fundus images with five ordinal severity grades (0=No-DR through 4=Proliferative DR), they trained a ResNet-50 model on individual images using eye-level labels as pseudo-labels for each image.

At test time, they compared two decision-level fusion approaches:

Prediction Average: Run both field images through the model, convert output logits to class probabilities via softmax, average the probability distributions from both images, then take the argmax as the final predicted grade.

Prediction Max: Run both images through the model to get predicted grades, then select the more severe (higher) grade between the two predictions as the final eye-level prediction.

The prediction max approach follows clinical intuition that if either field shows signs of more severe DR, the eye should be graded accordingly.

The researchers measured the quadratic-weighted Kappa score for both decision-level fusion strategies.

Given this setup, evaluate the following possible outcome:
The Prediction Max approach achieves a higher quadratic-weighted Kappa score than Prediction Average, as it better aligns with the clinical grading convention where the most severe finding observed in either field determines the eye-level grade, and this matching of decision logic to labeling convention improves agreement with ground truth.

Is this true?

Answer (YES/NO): YES